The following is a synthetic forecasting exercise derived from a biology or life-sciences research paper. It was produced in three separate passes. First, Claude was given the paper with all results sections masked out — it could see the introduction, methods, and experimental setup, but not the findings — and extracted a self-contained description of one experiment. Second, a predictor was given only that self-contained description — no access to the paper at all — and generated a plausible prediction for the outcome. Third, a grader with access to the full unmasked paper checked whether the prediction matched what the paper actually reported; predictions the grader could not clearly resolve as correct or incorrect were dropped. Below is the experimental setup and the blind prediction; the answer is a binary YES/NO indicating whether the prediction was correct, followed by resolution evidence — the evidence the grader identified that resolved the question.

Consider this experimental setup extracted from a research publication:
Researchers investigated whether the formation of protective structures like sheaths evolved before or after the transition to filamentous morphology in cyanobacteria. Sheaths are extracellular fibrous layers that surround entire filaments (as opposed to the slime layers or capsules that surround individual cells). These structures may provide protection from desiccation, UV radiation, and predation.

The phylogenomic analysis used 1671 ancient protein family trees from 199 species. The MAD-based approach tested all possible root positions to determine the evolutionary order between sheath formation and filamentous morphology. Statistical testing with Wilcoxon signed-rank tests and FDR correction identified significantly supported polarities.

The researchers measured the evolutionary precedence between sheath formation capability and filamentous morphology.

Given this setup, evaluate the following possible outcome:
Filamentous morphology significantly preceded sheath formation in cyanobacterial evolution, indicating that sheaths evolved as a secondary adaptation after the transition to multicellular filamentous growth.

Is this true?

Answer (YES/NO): YES